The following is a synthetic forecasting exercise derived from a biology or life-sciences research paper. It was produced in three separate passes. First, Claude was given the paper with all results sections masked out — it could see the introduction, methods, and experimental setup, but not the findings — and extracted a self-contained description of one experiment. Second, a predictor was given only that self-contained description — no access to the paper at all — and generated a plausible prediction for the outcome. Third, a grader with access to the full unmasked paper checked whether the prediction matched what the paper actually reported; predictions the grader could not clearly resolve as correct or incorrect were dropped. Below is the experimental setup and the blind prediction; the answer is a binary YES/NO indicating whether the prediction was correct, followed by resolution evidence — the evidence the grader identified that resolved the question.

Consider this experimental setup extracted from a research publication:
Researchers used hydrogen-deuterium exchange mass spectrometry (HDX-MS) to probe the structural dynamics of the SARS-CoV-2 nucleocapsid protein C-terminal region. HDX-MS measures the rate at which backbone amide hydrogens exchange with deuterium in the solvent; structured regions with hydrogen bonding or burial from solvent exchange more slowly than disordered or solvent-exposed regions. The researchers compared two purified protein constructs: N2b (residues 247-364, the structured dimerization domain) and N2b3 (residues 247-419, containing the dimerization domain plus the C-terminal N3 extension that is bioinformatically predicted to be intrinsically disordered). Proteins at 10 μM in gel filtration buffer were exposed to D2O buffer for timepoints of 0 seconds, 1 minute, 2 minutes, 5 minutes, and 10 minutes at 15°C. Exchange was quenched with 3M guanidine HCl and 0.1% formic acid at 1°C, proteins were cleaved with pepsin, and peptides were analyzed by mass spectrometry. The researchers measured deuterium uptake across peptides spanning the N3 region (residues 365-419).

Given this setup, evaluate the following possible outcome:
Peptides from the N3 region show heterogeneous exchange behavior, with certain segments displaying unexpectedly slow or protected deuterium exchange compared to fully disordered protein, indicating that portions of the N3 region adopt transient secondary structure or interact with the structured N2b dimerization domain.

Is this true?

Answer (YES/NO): YES